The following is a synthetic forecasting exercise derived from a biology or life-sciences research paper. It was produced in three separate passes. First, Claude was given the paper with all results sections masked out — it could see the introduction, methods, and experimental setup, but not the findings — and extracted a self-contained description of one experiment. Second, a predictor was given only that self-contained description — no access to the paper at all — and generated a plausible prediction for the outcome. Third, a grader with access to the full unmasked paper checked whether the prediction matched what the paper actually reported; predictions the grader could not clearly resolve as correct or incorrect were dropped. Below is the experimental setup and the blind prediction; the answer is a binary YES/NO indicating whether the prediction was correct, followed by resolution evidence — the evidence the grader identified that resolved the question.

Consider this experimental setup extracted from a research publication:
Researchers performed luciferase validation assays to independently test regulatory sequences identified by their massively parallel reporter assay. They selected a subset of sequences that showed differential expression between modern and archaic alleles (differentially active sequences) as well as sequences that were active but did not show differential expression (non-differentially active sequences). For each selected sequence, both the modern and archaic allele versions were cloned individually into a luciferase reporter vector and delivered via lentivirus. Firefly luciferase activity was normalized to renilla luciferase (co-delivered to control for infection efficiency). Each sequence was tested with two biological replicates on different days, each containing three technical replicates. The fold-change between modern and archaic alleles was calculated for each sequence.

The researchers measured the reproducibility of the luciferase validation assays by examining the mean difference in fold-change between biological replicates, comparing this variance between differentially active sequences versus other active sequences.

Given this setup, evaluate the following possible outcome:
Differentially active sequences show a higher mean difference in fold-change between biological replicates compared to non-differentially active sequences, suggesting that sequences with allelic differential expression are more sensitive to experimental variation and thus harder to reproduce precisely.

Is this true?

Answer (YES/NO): NO